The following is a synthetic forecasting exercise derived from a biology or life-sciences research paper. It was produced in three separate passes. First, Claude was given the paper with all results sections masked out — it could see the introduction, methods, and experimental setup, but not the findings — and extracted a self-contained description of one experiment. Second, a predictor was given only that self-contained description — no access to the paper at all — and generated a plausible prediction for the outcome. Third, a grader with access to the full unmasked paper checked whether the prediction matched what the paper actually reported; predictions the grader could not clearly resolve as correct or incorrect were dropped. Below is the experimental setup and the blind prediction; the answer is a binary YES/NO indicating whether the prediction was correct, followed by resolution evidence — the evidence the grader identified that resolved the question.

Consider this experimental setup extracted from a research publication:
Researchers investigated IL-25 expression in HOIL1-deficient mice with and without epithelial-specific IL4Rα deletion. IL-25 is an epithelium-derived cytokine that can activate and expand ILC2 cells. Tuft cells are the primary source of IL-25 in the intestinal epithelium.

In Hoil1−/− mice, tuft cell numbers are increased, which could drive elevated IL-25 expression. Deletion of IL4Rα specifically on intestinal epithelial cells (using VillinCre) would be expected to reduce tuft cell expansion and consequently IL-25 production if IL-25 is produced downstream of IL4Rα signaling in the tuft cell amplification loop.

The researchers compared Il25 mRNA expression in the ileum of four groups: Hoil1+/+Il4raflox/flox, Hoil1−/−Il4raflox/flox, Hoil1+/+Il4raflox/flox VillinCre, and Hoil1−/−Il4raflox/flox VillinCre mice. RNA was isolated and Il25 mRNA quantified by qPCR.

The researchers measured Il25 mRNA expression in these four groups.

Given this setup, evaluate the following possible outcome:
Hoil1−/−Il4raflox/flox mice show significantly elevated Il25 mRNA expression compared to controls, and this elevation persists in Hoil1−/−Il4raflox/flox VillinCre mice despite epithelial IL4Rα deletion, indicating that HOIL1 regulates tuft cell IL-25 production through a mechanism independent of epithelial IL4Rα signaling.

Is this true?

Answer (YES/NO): NO